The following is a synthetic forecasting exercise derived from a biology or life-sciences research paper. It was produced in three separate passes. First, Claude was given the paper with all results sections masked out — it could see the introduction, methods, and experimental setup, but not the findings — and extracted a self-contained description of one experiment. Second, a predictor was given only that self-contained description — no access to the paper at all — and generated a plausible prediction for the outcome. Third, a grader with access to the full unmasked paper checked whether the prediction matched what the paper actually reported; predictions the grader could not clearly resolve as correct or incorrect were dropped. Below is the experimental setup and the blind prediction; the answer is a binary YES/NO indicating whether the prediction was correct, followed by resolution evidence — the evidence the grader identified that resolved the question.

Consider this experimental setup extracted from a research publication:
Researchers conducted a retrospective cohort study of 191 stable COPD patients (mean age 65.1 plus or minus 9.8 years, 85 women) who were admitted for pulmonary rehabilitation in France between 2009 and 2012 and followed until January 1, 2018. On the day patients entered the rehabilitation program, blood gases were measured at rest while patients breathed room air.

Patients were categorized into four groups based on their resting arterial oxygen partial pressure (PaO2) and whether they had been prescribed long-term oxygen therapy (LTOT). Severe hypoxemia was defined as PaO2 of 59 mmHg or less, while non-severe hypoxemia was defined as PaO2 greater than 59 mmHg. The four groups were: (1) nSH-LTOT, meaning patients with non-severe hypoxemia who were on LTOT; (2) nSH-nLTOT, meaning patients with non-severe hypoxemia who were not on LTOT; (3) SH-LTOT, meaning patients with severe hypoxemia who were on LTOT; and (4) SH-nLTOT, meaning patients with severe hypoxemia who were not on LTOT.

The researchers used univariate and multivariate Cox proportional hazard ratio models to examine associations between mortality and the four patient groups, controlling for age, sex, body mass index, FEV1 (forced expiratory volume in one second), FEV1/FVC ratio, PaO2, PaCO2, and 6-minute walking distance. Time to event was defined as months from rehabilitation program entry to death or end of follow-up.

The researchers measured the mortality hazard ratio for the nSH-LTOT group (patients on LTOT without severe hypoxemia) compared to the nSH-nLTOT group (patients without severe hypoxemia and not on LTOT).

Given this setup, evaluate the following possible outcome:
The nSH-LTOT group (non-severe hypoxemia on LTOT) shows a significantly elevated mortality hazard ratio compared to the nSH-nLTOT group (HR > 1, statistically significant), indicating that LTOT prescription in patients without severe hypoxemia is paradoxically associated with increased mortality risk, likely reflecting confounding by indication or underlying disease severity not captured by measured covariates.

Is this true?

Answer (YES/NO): YES